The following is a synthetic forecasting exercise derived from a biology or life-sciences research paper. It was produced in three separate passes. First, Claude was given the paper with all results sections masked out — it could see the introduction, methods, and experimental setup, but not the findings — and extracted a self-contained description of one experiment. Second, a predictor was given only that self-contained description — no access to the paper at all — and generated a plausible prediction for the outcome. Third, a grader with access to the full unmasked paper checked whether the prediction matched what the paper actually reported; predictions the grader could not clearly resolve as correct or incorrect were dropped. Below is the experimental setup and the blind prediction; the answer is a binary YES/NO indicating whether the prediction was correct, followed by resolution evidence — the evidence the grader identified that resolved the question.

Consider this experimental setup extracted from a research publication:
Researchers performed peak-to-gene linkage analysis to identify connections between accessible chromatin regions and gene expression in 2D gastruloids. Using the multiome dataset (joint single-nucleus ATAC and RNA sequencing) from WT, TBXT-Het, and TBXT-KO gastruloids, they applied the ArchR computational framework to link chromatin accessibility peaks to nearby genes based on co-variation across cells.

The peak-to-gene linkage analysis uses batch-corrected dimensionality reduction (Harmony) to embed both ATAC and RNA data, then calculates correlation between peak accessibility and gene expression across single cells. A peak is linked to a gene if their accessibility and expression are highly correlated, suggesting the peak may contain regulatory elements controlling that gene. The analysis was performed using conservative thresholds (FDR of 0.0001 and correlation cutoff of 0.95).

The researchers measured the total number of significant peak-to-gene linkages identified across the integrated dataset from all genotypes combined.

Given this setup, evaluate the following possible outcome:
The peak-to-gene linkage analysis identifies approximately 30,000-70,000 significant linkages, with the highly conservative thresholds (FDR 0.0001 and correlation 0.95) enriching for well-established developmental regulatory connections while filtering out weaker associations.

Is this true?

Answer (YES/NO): NO